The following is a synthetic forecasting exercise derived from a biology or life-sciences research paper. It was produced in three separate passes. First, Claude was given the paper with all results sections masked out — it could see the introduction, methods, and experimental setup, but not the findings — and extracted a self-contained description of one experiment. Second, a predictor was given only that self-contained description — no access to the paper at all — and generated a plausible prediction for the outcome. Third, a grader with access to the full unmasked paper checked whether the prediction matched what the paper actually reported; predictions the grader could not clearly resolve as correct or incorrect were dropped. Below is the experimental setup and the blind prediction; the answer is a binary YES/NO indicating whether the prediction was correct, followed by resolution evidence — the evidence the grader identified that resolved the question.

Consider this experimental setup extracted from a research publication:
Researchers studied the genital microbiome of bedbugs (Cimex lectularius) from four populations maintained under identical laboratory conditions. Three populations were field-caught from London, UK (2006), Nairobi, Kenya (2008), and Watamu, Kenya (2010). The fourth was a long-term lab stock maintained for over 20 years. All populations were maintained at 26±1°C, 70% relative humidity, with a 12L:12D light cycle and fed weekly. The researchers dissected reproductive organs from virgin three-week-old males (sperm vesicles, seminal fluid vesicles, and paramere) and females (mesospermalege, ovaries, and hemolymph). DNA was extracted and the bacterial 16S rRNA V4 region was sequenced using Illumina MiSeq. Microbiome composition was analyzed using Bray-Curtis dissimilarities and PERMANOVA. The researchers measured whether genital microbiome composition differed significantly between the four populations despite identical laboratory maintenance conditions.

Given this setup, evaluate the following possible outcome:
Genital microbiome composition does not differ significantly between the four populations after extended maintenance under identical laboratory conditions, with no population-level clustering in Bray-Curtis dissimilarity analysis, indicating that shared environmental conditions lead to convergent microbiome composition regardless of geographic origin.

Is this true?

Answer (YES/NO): NO